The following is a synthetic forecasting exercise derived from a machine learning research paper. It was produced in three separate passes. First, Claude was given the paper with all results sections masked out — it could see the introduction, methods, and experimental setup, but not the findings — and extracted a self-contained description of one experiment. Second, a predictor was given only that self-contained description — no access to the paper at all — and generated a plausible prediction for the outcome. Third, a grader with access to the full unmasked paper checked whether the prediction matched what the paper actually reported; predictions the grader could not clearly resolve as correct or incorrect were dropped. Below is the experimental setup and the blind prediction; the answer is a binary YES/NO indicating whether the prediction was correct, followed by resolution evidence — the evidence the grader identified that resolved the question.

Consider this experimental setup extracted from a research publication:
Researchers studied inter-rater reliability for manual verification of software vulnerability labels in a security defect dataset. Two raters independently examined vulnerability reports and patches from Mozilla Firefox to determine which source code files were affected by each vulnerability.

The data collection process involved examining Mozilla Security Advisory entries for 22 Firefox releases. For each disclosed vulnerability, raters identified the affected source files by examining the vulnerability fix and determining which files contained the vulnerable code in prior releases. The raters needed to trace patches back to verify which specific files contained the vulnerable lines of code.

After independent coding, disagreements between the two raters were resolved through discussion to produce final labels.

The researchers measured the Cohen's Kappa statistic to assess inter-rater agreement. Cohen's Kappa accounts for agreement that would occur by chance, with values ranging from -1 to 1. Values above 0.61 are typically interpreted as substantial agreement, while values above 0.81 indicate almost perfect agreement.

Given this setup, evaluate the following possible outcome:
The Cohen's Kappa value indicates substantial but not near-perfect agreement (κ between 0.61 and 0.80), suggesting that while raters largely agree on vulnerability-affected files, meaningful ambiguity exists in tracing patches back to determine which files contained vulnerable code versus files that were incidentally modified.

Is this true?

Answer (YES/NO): YES